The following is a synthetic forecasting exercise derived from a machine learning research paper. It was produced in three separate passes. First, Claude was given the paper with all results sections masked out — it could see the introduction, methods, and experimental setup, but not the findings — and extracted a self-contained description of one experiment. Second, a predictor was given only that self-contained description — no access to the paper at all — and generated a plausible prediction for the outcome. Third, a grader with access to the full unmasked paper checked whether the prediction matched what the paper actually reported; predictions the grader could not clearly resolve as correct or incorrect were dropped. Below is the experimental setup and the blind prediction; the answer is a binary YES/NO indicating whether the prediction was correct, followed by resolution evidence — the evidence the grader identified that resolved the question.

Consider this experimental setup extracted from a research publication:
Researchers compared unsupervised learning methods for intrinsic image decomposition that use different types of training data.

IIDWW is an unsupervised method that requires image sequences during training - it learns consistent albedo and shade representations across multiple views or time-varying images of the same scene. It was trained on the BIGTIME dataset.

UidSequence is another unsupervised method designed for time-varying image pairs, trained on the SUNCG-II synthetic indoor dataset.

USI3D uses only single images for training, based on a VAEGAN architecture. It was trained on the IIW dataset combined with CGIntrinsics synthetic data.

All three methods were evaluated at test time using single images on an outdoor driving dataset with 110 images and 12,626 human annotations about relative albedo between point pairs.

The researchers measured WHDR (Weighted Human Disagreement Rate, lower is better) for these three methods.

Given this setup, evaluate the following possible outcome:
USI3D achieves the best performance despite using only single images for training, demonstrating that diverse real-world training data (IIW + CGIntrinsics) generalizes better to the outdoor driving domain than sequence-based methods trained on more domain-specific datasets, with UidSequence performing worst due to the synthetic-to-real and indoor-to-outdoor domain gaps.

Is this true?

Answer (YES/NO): NO